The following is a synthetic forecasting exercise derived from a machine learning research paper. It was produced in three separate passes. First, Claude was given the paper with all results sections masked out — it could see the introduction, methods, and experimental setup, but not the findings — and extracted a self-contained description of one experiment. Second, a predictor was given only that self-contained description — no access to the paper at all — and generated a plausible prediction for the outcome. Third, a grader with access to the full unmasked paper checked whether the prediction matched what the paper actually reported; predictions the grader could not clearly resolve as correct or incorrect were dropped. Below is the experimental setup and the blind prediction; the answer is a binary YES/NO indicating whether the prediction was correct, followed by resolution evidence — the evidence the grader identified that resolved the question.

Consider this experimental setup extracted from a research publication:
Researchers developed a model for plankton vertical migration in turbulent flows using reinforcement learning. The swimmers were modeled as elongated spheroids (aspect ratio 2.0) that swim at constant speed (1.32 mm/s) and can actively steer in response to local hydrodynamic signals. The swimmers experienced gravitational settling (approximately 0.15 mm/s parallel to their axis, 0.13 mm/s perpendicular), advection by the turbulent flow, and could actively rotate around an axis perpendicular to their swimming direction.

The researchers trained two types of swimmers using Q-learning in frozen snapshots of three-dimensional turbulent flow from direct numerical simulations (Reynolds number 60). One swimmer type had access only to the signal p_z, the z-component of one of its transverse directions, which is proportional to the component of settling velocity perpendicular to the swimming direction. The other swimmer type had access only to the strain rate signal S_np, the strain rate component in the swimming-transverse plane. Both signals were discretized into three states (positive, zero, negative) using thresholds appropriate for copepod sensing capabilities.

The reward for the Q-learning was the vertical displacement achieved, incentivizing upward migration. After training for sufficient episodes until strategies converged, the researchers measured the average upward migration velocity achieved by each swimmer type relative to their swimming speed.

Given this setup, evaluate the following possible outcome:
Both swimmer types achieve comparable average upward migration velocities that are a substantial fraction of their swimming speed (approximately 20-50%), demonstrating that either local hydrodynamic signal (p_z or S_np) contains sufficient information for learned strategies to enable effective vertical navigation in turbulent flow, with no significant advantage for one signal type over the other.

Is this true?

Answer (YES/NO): NO